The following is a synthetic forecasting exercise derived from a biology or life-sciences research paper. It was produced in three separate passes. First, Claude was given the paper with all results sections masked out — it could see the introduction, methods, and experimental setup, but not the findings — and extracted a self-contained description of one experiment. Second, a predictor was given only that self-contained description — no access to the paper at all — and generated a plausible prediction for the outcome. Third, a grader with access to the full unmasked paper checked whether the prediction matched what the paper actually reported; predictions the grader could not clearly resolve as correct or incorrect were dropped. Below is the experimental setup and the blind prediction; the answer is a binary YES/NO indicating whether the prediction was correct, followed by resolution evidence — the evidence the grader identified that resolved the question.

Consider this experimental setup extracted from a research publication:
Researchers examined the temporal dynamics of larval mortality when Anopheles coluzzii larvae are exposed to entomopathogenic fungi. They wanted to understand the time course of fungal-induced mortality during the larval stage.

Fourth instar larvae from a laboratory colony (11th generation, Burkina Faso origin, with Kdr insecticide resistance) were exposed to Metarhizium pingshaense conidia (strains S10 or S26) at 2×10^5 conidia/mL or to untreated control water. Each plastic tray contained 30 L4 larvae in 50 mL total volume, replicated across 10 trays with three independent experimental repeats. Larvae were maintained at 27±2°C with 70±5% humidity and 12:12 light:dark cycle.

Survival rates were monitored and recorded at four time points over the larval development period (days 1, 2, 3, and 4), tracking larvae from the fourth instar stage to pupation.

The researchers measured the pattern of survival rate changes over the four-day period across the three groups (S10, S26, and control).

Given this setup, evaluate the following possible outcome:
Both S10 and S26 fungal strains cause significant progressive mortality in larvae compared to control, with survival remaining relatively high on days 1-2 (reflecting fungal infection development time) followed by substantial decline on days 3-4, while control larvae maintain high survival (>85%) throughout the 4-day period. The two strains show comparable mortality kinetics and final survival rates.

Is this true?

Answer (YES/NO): NO